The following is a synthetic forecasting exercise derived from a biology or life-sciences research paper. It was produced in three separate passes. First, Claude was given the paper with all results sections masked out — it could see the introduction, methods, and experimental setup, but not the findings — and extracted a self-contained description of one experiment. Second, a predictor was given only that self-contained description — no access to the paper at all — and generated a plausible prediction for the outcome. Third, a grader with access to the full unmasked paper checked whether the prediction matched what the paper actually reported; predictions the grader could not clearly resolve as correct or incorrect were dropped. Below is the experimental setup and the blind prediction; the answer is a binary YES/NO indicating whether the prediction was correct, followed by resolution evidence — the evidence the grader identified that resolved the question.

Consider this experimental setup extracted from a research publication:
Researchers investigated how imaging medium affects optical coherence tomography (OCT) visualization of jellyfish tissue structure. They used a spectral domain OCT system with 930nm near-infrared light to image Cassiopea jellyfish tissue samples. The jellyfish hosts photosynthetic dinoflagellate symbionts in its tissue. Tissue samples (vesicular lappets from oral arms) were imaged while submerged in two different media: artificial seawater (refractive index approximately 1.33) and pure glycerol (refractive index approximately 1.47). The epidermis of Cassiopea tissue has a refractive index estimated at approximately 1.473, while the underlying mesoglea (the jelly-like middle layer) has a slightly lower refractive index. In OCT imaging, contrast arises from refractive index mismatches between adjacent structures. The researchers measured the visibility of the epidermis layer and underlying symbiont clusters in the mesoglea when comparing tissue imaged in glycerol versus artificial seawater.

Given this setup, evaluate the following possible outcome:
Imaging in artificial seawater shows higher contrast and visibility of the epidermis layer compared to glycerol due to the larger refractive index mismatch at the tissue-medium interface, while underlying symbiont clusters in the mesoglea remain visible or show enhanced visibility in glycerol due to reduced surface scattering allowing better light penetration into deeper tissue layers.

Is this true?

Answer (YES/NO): YES